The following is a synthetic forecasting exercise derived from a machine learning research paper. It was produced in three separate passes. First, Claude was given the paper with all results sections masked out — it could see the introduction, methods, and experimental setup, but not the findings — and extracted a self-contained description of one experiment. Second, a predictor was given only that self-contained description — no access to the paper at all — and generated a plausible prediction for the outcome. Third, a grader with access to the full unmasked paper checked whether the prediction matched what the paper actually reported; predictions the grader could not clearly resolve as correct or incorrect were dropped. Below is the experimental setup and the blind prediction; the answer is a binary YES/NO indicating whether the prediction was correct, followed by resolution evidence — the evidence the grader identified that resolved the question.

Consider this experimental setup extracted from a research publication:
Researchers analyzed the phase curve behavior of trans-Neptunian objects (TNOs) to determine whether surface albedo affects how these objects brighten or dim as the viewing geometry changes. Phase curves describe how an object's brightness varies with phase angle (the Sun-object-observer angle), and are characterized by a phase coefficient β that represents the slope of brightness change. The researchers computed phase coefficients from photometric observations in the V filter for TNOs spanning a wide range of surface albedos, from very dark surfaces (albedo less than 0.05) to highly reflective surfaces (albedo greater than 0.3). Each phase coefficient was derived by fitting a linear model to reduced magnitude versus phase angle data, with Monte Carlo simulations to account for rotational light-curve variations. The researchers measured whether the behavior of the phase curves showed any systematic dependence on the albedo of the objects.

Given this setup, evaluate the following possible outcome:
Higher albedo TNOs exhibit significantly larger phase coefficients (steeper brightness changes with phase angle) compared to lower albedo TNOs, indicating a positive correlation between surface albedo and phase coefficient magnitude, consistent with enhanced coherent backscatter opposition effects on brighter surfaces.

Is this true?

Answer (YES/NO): NO